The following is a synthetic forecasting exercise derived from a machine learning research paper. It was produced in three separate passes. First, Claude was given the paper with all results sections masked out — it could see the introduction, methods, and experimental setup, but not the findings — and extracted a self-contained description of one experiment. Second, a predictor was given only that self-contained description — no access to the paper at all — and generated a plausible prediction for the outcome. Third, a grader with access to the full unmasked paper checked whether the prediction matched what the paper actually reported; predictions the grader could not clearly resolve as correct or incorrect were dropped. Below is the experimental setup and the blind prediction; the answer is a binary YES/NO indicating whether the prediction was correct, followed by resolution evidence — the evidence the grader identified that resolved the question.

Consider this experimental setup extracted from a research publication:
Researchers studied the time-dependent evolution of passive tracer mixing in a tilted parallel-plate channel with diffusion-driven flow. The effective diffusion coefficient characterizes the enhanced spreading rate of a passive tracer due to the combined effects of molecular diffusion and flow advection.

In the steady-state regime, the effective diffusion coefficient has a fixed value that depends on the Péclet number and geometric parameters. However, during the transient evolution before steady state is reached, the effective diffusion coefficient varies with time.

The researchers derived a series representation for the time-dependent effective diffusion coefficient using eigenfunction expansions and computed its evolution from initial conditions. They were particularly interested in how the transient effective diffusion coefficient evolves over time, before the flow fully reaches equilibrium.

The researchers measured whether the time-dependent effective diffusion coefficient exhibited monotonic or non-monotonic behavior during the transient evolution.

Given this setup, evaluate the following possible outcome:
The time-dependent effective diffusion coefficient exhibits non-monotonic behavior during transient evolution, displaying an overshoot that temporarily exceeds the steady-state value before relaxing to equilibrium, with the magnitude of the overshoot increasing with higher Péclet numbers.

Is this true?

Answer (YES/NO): NO